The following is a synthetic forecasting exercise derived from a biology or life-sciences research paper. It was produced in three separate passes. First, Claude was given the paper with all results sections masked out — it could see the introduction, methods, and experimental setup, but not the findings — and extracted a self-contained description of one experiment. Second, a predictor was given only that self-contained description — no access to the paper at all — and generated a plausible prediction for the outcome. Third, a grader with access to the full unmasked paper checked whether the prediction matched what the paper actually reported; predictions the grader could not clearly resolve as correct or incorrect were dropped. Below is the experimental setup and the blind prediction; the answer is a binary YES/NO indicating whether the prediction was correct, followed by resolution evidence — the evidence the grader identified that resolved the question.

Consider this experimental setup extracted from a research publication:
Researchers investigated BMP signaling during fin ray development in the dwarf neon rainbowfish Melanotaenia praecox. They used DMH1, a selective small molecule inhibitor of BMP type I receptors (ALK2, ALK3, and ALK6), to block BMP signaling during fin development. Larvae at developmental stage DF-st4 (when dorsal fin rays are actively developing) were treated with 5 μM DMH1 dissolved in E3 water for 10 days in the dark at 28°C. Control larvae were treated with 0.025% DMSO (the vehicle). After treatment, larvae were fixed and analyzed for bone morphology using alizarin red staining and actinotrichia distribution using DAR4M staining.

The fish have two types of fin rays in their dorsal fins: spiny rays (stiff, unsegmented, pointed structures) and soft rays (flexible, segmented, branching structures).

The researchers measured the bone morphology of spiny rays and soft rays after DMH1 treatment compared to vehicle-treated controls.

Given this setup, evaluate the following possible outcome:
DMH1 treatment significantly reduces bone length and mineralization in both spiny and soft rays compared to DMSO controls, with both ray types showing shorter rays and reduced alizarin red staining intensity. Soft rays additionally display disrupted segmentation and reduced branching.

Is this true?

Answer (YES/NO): NO